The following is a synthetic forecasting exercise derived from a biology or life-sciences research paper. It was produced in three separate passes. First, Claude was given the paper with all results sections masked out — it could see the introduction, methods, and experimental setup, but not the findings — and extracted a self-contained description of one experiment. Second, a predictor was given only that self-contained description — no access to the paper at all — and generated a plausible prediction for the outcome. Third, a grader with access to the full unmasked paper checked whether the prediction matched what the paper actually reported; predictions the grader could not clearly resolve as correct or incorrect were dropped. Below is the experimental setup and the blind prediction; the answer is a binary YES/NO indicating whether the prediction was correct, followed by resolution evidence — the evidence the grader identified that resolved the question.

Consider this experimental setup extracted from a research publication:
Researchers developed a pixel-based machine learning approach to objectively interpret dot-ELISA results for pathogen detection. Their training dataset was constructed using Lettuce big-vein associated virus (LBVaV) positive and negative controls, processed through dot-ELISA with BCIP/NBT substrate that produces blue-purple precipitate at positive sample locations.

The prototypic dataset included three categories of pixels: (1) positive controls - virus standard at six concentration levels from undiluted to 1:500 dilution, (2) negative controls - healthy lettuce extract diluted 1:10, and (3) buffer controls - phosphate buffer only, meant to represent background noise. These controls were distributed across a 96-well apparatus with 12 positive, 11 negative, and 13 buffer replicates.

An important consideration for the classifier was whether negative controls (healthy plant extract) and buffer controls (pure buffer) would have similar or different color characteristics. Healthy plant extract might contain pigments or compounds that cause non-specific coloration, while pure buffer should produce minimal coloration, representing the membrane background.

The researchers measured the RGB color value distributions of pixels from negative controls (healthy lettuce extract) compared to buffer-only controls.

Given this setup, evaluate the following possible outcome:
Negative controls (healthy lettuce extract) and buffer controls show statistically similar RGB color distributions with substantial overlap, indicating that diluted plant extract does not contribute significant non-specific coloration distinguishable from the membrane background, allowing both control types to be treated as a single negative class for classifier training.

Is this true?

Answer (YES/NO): NO